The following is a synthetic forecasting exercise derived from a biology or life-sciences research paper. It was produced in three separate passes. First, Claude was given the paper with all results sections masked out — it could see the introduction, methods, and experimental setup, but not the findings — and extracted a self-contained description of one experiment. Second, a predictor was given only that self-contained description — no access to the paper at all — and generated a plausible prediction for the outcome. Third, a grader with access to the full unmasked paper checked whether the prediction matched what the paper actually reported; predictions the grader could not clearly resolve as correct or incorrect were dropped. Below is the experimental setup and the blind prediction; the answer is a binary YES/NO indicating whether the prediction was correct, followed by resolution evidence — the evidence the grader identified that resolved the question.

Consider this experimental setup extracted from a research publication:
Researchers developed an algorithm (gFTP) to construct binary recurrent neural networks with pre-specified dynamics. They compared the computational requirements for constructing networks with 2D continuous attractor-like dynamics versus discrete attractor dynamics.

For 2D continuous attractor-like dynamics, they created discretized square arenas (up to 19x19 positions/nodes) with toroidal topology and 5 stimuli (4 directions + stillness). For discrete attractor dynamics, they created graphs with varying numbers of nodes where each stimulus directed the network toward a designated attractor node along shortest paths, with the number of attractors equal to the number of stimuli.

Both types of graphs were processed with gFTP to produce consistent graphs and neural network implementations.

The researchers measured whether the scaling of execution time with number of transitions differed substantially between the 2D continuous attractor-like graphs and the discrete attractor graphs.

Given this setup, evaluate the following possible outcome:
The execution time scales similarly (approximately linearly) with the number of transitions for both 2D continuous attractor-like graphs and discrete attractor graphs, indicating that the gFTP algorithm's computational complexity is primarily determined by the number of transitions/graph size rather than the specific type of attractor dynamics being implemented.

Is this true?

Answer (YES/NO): NO